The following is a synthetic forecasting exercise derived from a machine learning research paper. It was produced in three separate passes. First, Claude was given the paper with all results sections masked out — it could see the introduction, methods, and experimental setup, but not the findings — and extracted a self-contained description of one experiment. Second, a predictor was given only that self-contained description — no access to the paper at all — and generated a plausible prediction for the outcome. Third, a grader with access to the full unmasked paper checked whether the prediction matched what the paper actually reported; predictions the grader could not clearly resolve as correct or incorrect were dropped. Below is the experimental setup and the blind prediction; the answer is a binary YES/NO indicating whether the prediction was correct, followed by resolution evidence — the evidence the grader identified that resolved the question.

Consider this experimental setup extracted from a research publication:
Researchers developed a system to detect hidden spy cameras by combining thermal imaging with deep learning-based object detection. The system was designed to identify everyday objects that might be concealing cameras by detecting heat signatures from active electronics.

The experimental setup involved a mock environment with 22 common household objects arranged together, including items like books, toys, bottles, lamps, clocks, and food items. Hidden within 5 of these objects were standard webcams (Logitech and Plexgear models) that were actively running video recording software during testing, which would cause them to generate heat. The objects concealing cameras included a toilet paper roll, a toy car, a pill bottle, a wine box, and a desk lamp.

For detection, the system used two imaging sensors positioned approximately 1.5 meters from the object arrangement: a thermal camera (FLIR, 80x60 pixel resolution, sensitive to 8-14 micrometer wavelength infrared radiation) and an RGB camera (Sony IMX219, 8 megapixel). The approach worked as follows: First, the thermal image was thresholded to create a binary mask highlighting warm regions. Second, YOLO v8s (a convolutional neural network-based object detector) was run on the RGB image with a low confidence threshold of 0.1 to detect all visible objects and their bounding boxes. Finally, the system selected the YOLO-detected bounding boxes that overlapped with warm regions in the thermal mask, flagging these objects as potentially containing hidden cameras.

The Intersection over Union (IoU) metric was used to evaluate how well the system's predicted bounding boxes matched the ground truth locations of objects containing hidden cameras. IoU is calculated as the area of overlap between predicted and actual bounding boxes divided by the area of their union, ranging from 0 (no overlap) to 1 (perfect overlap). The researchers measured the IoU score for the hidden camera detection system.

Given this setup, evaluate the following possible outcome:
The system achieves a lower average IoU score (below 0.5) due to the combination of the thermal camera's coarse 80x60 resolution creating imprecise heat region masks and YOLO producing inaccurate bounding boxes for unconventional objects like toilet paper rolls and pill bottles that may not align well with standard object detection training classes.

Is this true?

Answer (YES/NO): NO